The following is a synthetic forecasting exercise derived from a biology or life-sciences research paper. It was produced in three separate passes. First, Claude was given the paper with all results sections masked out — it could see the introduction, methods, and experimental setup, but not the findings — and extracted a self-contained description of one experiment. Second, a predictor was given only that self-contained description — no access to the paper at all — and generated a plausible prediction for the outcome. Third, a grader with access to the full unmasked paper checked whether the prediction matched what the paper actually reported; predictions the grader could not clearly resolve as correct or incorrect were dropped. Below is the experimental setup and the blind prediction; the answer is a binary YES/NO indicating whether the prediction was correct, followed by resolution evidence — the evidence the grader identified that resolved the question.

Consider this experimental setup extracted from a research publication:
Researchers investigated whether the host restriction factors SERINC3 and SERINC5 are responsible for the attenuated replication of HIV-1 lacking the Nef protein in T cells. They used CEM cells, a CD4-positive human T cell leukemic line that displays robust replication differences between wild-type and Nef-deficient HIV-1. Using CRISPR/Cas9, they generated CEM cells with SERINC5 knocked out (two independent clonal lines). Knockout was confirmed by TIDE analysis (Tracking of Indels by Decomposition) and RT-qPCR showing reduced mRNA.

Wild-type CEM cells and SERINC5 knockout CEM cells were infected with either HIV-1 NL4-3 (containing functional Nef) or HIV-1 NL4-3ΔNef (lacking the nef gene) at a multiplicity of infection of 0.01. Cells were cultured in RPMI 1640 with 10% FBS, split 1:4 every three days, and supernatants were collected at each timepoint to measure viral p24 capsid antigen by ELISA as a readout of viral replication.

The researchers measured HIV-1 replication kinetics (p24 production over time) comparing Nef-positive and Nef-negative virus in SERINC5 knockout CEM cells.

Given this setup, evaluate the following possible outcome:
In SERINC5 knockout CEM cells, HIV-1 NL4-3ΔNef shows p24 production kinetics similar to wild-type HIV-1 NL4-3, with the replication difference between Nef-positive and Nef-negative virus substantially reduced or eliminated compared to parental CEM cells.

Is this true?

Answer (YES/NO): NO